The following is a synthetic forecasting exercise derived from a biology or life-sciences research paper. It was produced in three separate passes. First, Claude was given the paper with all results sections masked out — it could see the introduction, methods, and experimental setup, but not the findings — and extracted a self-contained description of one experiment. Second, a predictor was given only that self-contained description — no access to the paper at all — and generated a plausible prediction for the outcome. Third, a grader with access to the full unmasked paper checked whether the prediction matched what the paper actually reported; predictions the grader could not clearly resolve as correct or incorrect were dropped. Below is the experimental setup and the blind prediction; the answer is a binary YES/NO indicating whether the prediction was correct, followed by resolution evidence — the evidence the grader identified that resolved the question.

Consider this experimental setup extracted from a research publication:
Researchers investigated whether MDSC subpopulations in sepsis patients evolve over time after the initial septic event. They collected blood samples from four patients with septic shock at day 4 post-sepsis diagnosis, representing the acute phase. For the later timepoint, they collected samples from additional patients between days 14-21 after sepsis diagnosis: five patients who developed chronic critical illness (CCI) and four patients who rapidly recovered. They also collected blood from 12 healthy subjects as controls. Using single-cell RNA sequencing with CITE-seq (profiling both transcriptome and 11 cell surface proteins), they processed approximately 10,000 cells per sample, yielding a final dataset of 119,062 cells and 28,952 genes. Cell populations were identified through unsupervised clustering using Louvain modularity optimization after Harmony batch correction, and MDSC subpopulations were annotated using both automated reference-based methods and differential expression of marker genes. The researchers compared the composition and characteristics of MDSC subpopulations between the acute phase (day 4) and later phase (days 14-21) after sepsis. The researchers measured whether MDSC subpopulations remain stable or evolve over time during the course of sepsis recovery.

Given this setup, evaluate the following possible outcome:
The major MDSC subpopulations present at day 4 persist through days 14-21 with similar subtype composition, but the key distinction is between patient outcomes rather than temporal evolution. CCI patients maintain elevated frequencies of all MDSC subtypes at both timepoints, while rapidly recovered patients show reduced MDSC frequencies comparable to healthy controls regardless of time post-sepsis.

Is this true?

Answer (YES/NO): NO